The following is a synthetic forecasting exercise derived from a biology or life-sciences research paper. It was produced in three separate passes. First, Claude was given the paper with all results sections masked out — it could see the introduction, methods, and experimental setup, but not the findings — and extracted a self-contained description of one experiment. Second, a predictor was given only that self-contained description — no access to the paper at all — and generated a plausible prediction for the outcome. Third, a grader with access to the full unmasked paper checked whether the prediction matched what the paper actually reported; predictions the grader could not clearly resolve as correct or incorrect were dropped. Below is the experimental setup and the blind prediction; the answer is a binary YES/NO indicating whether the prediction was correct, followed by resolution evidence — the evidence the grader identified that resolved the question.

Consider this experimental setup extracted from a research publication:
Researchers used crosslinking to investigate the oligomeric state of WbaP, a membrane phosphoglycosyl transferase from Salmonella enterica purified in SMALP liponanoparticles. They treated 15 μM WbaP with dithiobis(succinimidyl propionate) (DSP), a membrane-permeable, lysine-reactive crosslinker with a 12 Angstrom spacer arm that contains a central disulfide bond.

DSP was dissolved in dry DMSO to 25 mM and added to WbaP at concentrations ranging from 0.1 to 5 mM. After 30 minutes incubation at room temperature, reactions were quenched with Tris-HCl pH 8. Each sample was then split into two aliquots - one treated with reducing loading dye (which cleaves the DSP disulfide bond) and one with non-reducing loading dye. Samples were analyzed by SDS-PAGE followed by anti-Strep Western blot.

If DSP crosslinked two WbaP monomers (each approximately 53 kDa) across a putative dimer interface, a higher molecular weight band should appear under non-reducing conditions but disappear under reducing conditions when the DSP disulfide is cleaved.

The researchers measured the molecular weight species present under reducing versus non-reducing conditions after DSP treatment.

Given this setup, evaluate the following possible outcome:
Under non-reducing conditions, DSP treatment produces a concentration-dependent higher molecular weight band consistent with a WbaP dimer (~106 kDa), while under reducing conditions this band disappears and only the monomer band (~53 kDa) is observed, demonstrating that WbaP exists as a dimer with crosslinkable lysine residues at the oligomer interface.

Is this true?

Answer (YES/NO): YES